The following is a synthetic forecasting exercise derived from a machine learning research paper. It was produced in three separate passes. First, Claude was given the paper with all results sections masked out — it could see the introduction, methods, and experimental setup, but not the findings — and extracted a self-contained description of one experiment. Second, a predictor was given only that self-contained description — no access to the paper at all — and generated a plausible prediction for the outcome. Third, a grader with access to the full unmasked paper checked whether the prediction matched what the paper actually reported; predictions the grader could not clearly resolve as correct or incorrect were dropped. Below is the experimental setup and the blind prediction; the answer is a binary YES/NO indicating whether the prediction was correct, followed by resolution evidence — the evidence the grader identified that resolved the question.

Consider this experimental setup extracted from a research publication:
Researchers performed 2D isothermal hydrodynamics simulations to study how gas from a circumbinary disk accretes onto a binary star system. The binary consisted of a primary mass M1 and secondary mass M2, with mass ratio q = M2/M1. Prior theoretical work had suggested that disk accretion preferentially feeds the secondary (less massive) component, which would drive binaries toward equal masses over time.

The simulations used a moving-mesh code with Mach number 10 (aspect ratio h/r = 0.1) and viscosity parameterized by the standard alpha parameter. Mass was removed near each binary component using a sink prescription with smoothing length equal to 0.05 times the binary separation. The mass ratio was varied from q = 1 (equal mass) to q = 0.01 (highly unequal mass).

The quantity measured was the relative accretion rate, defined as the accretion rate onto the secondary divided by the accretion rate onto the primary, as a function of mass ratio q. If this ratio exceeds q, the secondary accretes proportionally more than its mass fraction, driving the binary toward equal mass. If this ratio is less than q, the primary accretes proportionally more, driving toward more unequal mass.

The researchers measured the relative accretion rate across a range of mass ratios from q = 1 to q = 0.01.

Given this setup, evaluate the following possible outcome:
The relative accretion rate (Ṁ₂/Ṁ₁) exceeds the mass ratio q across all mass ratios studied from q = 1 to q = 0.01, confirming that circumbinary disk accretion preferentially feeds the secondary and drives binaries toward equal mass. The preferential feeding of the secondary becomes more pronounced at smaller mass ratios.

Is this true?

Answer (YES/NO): YES